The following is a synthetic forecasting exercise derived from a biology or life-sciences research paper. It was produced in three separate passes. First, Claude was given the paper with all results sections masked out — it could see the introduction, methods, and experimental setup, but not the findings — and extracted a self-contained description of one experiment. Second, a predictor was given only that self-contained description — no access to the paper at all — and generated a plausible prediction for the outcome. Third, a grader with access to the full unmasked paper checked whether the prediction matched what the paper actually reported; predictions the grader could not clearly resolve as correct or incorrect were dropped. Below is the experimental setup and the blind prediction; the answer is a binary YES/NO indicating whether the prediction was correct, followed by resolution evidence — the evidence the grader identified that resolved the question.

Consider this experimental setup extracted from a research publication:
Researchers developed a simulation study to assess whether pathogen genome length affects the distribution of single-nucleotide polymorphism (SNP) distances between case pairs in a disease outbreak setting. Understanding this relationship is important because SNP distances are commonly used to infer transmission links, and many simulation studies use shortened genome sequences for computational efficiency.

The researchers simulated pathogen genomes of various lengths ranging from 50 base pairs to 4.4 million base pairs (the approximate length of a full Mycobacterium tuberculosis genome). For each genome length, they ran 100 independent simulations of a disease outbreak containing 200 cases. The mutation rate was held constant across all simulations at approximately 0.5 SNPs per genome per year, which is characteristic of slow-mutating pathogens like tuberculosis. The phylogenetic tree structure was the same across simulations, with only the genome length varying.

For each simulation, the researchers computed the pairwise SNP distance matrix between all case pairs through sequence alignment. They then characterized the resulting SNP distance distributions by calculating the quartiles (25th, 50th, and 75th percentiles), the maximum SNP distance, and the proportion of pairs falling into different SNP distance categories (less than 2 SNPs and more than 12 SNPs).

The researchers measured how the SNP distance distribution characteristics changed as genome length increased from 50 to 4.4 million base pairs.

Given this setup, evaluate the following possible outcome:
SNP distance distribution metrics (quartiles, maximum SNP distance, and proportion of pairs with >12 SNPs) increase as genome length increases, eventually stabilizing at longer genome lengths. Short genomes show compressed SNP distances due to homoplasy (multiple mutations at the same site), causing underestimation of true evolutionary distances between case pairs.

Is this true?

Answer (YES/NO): NO